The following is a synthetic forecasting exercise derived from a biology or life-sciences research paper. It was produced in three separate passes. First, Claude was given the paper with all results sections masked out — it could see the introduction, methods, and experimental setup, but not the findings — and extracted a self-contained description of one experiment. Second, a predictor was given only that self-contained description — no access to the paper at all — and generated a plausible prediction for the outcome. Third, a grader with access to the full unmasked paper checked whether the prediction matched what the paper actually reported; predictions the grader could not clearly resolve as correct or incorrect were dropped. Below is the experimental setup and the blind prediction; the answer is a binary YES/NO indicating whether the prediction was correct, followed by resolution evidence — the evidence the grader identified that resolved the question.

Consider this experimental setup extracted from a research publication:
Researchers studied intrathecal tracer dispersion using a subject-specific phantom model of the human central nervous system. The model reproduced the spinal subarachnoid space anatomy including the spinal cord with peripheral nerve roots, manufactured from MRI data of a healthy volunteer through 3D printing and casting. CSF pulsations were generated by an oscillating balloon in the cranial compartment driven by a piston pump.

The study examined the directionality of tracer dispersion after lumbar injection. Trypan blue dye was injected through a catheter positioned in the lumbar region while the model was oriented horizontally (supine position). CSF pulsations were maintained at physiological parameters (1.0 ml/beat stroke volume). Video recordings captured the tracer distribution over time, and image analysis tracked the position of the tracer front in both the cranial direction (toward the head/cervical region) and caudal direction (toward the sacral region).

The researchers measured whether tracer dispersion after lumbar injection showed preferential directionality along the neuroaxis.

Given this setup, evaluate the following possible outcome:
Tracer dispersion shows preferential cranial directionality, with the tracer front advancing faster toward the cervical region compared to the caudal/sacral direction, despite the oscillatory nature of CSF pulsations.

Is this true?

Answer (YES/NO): YES